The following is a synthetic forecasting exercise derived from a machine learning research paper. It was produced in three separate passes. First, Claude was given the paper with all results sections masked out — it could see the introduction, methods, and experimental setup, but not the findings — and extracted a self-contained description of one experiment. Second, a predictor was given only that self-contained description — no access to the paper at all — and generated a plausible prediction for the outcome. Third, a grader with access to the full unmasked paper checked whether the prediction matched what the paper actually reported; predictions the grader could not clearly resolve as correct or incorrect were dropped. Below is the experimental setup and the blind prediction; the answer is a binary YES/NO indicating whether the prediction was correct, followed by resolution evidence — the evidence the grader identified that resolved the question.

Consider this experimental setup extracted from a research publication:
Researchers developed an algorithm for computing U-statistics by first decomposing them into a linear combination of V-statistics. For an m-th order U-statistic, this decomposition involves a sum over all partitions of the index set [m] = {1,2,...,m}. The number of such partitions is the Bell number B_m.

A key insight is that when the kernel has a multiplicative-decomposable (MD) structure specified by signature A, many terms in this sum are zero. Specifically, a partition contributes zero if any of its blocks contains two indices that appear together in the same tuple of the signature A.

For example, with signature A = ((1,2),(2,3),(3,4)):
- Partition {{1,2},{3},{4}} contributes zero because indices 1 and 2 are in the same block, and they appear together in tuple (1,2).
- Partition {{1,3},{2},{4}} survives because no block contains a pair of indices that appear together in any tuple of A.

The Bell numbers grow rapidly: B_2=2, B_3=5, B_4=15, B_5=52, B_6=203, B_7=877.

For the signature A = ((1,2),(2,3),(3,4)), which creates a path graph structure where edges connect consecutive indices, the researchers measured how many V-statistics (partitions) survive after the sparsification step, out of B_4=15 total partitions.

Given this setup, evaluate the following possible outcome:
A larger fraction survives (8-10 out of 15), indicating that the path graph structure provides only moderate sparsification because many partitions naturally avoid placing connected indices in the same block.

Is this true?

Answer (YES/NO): NO